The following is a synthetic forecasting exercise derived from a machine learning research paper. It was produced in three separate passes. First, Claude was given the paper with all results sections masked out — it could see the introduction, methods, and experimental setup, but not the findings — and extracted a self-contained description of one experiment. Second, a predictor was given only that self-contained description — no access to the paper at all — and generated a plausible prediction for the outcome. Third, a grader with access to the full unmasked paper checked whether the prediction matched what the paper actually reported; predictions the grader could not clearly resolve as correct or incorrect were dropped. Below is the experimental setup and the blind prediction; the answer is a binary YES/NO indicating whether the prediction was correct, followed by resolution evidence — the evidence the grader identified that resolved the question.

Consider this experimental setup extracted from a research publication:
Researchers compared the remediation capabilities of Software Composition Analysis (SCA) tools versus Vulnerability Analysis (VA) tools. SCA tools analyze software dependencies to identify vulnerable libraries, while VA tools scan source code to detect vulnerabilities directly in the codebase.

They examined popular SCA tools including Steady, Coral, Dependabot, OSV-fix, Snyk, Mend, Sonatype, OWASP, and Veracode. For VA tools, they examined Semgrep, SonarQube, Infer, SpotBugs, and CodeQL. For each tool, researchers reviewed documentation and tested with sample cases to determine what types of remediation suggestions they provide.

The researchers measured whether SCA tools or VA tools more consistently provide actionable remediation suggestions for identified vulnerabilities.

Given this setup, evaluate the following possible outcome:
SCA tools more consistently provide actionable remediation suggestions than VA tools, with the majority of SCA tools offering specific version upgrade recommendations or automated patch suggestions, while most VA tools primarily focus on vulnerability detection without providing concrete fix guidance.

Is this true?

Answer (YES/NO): YES